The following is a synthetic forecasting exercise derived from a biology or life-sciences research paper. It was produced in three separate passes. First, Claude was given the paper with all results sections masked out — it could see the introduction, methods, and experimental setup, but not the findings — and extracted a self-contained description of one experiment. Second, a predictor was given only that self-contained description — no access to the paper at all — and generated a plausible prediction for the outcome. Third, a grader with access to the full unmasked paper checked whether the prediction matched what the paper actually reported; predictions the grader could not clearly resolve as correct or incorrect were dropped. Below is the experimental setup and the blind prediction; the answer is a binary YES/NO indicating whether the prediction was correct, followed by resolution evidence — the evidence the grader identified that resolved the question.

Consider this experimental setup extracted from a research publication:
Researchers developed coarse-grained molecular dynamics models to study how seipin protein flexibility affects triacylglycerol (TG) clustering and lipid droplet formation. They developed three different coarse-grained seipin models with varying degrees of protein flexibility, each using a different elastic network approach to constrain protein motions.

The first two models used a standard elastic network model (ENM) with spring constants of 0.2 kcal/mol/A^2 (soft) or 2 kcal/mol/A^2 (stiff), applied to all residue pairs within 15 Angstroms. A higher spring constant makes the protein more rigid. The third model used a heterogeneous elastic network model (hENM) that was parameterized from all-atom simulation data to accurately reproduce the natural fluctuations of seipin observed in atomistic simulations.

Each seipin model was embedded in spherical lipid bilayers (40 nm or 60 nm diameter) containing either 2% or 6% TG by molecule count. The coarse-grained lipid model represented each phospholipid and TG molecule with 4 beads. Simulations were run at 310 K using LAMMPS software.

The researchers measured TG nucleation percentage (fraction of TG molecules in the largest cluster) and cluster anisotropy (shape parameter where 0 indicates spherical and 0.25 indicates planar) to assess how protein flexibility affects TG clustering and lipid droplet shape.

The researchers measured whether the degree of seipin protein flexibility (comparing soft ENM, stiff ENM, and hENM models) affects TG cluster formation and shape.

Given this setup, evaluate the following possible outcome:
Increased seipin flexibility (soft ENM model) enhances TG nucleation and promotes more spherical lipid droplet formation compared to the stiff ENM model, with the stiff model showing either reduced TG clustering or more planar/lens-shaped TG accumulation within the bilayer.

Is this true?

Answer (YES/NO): NO